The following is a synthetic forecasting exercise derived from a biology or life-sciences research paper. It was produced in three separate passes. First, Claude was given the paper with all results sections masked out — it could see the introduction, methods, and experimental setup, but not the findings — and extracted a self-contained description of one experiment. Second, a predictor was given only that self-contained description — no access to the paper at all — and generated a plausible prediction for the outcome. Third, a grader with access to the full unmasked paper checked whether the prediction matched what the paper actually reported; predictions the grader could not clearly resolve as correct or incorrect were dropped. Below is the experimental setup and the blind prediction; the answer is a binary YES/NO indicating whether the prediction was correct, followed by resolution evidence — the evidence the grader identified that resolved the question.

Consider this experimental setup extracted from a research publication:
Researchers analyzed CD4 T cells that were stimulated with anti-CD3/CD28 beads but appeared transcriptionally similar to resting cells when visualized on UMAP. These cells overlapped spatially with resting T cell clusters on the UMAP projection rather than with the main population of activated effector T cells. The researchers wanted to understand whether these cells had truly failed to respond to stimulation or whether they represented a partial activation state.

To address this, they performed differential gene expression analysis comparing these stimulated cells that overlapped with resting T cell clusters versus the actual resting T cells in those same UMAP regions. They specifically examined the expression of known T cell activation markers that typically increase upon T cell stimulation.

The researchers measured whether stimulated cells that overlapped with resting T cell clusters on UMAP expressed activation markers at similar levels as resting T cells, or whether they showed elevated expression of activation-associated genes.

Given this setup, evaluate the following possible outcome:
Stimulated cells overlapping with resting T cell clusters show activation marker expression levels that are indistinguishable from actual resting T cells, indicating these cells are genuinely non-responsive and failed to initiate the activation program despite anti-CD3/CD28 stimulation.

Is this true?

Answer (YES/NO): NO